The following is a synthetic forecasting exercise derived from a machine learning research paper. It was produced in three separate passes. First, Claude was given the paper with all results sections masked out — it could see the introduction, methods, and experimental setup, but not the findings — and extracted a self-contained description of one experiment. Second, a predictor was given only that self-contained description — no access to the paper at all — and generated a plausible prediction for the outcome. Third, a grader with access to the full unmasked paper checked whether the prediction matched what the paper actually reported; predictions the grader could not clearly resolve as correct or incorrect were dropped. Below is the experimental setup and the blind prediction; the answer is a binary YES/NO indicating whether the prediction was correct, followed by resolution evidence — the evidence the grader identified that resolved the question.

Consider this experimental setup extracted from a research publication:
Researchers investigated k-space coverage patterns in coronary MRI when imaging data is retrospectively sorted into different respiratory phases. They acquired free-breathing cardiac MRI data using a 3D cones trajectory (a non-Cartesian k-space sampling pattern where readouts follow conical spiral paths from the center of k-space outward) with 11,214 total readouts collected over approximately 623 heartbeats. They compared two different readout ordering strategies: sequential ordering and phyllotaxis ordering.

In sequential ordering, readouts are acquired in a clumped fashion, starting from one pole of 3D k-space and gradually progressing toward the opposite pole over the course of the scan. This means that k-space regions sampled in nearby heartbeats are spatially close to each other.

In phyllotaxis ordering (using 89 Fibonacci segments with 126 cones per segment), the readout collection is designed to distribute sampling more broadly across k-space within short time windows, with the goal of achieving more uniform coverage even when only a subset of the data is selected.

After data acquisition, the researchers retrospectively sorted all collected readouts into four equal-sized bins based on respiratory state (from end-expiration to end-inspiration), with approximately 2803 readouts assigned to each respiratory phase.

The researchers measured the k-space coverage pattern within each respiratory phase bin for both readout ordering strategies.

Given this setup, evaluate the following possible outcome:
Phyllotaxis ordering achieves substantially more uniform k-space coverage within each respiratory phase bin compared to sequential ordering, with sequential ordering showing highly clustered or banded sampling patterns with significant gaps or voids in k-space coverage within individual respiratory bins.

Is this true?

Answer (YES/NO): YES